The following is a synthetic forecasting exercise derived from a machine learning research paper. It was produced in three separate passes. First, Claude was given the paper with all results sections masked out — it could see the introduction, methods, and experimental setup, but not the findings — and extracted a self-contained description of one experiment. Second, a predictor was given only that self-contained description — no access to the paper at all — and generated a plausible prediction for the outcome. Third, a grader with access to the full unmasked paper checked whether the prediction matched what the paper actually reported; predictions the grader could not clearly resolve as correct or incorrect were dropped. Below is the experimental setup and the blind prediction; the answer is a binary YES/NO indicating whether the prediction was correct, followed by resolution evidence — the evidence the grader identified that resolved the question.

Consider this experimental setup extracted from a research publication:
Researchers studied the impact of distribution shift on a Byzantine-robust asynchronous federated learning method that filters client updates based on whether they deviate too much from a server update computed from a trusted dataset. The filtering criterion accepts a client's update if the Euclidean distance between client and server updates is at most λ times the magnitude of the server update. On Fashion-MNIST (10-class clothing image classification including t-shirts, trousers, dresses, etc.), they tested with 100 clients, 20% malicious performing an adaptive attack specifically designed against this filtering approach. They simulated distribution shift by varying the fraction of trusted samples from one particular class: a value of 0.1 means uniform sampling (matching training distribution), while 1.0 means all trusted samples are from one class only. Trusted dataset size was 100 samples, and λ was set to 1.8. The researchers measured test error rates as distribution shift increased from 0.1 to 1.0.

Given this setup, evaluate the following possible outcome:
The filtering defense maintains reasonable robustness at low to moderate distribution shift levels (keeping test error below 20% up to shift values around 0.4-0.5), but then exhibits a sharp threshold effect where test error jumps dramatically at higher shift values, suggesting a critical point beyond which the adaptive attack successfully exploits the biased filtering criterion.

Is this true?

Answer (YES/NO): NO